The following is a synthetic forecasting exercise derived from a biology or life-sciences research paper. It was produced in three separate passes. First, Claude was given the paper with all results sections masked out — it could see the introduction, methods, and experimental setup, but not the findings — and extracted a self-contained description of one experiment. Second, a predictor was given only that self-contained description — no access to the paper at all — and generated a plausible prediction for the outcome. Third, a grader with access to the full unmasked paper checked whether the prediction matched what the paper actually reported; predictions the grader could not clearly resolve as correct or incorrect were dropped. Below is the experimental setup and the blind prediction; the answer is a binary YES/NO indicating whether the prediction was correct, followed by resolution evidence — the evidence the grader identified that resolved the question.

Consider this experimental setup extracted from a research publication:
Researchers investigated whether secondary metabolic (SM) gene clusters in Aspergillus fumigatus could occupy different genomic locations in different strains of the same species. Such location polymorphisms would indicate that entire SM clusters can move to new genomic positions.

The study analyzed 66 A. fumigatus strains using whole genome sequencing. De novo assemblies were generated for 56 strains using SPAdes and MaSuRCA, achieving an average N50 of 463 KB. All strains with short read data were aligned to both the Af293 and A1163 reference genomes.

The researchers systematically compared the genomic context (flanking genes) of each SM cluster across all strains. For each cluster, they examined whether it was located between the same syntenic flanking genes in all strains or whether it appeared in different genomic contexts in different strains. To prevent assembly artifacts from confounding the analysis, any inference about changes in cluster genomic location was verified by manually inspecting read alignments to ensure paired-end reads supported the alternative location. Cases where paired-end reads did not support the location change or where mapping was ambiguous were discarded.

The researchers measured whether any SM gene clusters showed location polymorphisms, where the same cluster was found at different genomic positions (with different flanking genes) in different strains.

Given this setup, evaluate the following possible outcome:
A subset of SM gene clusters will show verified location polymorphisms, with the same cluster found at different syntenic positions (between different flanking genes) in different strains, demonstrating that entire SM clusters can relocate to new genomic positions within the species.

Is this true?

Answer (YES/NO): YES